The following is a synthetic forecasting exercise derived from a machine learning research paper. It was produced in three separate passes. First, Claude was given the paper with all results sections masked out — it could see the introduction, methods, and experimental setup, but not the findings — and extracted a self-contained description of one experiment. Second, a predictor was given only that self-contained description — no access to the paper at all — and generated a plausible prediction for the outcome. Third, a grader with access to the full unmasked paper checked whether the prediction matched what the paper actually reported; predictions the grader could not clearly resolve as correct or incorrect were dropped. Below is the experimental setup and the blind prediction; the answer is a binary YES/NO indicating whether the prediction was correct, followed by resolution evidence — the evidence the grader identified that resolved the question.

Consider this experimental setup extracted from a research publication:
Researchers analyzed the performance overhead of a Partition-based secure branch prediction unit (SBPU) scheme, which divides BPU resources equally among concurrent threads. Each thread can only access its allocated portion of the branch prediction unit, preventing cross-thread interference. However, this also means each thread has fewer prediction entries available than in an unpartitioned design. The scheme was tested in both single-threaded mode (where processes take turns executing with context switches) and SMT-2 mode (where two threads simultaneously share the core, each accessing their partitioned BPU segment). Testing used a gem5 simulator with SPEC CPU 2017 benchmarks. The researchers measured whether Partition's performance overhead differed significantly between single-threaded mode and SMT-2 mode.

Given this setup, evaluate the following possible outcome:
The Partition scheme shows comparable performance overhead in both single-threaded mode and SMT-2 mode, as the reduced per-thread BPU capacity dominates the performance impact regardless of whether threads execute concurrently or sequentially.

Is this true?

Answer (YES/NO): YES